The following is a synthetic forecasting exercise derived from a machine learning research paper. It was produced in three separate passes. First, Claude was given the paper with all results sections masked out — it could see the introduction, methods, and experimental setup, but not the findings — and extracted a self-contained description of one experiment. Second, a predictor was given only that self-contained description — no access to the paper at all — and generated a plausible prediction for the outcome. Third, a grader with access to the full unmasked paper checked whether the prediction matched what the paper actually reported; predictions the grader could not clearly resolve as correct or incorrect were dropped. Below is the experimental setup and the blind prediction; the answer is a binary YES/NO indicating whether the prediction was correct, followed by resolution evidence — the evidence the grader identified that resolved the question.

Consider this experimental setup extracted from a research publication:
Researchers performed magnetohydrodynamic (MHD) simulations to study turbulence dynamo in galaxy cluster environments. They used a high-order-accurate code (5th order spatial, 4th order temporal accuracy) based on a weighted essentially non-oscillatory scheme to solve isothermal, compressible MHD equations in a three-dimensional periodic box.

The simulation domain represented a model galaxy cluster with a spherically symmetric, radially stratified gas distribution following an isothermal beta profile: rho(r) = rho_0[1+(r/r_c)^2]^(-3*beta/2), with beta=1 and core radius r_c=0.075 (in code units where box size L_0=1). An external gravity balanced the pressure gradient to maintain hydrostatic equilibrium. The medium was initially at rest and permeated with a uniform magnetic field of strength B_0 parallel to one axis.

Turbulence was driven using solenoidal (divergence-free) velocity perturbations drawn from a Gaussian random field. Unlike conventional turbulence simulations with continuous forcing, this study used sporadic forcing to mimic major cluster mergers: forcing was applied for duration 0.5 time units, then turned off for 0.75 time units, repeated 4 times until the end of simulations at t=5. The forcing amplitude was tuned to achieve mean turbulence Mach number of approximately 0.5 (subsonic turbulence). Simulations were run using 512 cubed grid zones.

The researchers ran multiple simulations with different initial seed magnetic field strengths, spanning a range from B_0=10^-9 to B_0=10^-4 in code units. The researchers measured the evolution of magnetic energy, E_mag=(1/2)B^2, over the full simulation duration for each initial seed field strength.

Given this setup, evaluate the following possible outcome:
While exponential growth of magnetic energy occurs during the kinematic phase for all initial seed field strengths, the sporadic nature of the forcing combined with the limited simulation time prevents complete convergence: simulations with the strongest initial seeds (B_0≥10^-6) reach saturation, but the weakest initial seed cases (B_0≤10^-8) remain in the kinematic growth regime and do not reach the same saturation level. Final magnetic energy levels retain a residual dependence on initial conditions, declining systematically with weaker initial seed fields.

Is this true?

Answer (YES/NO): NO